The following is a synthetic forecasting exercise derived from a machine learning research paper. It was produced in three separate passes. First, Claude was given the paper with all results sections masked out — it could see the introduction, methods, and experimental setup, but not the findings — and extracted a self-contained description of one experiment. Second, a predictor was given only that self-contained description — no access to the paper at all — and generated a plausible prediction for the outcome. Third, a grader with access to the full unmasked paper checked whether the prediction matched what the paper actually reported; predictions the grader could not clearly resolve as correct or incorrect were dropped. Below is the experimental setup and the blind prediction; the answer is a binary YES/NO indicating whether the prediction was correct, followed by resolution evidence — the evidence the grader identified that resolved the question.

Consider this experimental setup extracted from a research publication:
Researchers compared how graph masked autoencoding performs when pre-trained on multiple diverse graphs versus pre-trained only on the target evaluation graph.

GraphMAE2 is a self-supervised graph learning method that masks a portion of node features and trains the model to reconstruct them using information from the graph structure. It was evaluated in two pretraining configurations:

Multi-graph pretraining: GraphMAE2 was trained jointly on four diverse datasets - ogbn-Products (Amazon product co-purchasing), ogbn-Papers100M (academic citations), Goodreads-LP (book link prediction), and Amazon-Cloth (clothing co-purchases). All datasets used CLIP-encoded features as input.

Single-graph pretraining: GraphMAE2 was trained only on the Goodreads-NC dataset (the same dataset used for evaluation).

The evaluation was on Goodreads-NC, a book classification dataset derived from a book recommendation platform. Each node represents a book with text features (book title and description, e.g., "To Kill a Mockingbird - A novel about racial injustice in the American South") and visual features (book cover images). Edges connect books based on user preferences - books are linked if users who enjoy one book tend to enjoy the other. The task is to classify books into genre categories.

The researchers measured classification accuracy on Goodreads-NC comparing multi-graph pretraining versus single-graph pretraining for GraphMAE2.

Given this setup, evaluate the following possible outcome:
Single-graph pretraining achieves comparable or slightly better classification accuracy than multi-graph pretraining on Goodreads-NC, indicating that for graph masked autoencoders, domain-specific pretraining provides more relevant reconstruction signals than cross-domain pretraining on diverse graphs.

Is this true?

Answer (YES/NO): NO